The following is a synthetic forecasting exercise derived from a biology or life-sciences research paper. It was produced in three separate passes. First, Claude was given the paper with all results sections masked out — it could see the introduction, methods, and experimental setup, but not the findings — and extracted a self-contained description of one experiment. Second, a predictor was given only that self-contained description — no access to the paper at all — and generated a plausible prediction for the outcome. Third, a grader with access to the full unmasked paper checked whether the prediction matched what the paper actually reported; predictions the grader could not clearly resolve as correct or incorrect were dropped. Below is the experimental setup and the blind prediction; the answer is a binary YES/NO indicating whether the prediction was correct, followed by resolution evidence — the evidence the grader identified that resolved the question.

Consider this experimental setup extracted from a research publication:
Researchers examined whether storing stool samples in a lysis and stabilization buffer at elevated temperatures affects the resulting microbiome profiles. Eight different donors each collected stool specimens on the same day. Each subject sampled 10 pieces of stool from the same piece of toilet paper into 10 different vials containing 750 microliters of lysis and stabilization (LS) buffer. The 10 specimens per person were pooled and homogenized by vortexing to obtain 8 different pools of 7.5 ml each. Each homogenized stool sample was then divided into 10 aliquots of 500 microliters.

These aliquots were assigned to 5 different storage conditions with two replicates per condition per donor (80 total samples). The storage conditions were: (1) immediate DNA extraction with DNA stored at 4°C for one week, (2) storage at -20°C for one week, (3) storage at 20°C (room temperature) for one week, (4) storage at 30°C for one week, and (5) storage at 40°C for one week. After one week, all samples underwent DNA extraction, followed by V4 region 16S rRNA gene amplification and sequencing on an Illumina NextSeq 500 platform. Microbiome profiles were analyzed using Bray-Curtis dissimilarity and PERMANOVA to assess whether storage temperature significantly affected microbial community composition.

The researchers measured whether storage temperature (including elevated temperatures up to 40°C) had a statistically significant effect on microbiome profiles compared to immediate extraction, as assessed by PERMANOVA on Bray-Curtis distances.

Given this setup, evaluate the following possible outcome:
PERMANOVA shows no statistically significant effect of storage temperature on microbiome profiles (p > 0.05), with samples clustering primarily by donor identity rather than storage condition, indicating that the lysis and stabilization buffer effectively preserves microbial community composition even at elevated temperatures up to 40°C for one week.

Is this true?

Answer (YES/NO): YES